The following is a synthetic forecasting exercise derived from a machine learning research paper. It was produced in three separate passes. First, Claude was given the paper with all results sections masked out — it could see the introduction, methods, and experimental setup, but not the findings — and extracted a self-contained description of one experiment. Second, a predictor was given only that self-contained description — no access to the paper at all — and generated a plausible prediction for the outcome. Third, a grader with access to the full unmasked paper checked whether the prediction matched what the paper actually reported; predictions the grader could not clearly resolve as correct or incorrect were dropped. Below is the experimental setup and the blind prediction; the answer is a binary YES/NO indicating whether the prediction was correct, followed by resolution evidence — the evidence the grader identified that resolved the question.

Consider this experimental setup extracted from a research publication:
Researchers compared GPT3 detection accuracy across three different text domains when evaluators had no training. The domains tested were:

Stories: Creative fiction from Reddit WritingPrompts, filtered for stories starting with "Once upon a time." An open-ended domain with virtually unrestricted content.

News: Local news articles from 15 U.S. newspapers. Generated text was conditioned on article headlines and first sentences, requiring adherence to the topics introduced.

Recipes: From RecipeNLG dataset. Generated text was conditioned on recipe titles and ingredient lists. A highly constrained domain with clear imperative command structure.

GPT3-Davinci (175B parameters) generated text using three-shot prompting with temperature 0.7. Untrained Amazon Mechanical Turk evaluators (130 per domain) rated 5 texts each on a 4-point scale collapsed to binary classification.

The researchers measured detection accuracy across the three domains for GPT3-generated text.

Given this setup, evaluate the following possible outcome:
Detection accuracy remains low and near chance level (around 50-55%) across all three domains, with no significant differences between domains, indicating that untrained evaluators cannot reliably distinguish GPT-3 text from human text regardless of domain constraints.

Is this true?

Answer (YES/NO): YES